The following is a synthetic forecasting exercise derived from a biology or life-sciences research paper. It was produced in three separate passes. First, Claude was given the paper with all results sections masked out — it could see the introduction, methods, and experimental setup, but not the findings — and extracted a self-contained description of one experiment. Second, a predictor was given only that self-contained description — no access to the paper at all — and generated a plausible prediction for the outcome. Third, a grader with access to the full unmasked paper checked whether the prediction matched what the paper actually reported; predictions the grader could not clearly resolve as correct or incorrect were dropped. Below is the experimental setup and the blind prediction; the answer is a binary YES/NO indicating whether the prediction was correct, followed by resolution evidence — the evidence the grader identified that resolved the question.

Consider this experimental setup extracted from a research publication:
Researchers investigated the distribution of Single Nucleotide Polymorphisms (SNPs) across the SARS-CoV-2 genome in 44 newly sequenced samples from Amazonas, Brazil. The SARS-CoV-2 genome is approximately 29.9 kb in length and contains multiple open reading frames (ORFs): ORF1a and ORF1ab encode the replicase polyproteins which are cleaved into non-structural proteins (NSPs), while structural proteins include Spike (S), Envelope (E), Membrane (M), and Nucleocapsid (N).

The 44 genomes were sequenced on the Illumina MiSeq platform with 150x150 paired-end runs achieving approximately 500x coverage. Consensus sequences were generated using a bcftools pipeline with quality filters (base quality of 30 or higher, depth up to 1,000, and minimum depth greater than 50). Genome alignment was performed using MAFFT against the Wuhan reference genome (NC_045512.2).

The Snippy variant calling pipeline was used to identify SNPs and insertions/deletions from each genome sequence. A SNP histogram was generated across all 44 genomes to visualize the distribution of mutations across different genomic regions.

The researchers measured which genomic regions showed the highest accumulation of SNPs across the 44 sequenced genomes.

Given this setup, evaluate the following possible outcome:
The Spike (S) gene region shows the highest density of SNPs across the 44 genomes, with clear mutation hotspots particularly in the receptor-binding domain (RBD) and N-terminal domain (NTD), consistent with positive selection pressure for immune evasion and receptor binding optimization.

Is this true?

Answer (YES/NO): NO